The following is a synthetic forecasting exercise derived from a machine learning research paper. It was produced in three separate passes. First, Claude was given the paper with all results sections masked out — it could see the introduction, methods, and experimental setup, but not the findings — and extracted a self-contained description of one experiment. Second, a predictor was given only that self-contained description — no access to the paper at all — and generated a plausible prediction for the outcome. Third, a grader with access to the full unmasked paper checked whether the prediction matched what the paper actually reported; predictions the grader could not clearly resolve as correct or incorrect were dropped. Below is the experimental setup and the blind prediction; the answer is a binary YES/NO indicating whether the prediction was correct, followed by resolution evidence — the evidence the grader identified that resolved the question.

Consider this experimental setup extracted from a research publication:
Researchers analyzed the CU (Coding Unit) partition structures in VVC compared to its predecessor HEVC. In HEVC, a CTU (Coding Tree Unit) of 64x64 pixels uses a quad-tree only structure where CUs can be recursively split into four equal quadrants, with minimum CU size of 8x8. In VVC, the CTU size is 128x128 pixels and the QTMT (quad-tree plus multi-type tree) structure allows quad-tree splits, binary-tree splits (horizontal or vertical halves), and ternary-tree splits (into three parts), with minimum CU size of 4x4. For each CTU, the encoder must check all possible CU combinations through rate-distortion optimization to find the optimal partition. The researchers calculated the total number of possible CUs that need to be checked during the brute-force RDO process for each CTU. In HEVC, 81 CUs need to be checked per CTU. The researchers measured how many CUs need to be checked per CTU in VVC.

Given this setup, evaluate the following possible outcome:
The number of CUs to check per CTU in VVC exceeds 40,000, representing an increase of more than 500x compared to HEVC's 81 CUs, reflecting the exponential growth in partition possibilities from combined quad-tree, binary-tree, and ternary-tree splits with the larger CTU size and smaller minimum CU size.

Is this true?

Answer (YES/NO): NO